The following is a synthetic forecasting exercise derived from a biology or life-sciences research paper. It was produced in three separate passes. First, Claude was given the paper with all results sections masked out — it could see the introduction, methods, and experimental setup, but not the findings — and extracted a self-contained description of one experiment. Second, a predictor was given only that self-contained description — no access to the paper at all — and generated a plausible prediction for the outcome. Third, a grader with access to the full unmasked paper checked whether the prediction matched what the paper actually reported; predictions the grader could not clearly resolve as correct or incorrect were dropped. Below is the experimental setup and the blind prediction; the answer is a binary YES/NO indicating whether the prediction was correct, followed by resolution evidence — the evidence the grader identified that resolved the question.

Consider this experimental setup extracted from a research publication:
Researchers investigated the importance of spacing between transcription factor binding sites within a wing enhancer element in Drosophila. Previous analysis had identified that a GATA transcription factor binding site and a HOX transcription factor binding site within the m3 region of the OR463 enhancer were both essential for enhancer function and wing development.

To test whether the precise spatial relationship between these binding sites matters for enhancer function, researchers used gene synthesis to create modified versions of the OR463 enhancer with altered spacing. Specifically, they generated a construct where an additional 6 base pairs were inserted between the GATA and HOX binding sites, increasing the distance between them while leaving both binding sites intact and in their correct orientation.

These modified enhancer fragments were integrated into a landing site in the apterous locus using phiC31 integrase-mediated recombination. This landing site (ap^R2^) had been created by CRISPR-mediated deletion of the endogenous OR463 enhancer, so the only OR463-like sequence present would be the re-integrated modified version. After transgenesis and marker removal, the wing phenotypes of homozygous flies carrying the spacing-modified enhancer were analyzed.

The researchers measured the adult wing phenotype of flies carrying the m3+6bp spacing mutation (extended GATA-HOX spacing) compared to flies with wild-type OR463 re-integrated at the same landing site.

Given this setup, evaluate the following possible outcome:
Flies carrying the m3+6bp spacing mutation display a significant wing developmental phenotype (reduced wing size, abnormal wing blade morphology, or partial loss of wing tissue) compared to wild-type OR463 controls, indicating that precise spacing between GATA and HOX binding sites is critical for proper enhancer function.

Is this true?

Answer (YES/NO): YES